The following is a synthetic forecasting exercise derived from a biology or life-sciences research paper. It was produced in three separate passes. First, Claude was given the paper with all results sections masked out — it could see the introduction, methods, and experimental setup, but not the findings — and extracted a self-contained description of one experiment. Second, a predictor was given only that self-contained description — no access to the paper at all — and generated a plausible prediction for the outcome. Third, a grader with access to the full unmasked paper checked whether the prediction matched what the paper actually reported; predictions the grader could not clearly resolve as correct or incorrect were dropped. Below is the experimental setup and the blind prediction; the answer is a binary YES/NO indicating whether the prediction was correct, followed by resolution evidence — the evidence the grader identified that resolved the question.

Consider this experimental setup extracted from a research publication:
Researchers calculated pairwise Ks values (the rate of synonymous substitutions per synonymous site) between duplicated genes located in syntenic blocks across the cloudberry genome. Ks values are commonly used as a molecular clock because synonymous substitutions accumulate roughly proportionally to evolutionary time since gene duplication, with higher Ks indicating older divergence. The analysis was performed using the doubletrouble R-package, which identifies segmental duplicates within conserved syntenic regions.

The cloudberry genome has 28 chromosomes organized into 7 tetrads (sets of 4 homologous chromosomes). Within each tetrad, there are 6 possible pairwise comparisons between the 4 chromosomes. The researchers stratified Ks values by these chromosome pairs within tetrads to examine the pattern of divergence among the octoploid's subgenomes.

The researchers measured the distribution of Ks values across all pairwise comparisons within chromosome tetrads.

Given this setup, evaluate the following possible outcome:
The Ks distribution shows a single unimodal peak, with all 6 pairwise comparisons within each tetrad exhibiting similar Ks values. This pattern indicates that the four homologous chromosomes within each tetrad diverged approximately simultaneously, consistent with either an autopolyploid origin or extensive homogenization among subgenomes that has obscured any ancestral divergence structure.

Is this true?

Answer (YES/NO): NO